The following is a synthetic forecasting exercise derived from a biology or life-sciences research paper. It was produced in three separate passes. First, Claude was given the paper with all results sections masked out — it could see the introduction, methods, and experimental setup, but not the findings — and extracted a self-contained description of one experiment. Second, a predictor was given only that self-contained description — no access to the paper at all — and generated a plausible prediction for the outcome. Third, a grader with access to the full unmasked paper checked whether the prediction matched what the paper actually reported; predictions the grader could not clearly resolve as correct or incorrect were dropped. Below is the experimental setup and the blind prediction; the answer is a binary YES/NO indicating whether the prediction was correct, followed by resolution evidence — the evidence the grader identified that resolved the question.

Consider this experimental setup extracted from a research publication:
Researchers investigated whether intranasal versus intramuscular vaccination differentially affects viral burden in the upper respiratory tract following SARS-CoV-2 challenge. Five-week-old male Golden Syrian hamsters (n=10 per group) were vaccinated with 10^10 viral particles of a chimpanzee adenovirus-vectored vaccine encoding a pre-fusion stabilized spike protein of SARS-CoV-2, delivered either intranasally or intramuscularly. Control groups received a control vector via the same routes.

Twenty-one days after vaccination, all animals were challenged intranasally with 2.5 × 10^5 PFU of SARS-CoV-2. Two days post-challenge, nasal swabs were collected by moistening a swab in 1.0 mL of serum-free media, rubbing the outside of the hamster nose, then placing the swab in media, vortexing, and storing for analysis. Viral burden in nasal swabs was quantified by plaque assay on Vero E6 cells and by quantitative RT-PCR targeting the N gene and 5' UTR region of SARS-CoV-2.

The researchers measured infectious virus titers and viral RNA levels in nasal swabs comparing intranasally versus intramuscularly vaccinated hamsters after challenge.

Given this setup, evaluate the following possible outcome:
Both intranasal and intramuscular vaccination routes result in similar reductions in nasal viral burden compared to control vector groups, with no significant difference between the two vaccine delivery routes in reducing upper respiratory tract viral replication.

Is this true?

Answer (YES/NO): NO